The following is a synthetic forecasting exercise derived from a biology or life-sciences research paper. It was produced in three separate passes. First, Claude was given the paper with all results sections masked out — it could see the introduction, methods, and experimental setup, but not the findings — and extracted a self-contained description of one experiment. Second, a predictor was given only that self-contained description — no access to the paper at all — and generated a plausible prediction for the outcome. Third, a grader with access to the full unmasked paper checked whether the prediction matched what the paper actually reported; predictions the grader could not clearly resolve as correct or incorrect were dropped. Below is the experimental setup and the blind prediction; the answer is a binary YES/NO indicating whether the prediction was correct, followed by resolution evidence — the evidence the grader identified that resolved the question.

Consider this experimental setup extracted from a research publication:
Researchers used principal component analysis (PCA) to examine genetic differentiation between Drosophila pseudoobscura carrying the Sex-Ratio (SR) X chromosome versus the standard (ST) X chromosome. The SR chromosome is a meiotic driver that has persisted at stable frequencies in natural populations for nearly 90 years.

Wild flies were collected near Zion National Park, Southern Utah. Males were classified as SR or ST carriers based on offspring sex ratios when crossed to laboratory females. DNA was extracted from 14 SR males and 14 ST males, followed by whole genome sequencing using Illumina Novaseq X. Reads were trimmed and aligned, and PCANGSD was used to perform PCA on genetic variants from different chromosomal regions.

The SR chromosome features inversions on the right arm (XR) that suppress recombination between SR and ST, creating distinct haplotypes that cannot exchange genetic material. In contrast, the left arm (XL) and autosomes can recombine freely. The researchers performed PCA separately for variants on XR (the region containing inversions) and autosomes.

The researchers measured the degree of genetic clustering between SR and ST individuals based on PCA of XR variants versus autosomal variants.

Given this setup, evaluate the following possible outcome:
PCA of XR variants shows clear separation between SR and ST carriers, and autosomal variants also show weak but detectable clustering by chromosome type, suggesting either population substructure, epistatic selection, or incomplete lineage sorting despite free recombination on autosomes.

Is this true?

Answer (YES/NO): NO